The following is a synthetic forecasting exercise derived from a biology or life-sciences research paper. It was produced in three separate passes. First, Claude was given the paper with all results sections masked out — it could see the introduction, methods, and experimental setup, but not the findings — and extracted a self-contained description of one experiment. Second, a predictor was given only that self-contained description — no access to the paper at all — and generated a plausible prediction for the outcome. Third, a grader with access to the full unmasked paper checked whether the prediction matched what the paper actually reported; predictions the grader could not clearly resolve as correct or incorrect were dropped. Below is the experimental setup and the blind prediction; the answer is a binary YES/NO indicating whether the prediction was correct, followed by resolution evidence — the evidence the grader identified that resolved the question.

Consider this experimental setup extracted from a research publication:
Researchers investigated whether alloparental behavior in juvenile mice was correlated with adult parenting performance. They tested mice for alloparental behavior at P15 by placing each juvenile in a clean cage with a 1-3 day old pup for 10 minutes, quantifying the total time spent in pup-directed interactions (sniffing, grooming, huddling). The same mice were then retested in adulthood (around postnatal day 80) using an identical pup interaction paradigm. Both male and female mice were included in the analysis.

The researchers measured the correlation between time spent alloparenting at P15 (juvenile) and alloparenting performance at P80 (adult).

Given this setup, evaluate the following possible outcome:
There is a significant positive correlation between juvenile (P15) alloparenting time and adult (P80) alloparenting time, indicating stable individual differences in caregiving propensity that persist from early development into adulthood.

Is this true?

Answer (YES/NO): YES